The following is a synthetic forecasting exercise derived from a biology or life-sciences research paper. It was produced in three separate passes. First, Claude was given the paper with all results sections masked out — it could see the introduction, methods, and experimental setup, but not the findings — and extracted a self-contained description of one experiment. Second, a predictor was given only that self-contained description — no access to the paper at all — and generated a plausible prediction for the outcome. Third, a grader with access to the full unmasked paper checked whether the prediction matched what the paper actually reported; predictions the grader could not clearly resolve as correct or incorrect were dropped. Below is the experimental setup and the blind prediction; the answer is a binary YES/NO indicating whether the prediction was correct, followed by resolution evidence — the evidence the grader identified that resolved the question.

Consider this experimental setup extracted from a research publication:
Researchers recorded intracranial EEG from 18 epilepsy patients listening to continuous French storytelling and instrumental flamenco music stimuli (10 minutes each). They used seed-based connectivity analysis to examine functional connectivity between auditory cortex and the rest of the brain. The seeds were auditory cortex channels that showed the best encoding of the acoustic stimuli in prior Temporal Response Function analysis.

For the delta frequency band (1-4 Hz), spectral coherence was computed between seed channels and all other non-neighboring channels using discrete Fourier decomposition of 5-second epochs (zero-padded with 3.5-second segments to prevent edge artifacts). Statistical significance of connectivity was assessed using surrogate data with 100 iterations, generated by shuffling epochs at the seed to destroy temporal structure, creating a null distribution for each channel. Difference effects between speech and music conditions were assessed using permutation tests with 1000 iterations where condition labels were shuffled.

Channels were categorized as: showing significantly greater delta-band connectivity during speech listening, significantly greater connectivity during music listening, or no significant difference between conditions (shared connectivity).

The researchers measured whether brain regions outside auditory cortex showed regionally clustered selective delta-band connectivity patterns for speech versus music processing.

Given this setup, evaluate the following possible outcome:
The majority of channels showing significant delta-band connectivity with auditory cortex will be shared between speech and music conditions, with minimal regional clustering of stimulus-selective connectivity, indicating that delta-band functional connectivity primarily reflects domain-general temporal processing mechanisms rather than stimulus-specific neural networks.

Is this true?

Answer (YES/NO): YES